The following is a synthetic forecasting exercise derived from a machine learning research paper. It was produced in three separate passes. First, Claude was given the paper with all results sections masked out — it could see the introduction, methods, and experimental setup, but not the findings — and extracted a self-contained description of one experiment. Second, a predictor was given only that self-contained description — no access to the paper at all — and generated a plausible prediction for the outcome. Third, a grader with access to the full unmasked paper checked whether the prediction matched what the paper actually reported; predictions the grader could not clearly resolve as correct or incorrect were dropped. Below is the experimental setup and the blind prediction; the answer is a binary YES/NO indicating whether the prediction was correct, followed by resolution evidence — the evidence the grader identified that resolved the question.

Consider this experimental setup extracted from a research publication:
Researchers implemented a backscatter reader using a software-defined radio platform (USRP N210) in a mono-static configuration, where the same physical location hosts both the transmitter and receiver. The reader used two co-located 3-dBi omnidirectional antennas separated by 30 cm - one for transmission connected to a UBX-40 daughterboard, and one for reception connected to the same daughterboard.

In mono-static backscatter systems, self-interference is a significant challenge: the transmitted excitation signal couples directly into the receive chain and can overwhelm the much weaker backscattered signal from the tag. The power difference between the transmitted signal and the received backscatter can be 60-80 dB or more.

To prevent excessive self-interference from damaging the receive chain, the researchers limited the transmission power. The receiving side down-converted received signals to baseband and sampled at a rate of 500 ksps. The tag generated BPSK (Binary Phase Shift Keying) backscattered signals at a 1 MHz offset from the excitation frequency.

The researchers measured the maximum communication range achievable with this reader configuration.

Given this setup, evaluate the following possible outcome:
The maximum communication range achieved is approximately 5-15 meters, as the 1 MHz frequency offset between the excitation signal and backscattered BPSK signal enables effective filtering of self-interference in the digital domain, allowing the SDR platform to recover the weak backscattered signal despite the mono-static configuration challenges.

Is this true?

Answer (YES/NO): NO